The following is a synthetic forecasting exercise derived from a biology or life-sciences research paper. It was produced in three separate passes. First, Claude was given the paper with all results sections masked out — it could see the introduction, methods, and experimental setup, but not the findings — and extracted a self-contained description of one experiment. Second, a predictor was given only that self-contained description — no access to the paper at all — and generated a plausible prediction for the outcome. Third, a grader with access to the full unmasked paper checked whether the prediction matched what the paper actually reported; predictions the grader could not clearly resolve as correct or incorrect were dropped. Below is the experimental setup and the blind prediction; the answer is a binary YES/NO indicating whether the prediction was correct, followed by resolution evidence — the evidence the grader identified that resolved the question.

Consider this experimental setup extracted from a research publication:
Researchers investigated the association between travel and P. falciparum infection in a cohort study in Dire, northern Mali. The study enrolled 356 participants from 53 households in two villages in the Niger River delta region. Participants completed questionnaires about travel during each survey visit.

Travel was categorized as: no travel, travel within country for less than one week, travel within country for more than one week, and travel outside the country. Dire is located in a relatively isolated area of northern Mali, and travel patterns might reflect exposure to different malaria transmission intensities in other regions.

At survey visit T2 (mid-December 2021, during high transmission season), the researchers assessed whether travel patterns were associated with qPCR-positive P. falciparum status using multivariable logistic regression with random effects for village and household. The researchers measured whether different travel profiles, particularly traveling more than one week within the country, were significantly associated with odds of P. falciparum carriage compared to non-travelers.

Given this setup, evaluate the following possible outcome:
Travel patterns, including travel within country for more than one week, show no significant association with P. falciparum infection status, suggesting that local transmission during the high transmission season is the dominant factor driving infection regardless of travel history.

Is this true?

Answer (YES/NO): NO